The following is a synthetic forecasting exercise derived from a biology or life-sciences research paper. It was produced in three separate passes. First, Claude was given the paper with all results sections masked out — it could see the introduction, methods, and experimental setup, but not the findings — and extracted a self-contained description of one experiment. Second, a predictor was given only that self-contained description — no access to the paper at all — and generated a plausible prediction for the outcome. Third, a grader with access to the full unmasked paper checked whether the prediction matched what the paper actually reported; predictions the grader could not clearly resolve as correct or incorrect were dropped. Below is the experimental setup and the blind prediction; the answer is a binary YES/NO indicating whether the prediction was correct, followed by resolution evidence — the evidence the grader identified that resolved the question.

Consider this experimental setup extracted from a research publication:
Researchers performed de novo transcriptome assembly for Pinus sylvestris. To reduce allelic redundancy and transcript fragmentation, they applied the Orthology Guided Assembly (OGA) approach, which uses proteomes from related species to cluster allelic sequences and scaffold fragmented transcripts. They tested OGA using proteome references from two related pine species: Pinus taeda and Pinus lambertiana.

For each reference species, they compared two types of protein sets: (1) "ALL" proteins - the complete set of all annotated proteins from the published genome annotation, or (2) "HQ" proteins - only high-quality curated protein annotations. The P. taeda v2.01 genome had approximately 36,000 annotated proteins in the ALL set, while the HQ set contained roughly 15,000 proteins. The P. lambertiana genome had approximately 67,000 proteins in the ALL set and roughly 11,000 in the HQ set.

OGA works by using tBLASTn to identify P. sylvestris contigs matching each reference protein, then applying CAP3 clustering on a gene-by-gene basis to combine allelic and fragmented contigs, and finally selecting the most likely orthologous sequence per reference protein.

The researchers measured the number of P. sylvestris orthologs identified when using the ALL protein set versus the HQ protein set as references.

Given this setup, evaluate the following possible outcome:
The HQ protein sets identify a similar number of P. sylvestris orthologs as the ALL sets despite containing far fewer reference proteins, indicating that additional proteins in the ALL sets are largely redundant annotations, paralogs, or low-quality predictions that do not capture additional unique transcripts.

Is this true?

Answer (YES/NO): NO